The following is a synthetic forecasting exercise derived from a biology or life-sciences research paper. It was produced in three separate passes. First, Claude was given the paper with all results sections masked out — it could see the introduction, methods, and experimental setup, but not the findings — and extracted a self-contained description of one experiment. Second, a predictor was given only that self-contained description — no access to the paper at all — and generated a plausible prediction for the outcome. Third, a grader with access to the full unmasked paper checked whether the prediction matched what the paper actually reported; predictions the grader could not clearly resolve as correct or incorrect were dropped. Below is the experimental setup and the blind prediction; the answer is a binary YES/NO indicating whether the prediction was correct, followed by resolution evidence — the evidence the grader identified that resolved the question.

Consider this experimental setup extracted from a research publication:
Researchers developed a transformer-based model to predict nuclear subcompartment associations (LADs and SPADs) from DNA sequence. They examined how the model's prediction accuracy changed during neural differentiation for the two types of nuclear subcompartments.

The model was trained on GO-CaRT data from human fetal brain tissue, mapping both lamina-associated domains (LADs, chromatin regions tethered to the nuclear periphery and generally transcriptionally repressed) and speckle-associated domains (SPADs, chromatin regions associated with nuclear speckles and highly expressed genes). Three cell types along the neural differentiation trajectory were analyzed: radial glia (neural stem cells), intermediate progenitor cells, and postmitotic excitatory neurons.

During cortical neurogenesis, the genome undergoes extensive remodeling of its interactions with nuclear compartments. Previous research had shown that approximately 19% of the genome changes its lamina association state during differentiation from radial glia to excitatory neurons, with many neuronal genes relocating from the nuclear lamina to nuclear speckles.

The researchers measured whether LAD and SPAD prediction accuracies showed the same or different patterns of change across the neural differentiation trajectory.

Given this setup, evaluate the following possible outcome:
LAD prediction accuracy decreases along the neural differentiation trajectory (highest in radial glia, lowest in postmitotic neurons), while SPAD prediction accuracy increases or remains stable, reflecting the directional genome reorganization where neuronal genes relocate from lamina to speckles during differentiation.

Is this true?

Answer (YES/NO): YES